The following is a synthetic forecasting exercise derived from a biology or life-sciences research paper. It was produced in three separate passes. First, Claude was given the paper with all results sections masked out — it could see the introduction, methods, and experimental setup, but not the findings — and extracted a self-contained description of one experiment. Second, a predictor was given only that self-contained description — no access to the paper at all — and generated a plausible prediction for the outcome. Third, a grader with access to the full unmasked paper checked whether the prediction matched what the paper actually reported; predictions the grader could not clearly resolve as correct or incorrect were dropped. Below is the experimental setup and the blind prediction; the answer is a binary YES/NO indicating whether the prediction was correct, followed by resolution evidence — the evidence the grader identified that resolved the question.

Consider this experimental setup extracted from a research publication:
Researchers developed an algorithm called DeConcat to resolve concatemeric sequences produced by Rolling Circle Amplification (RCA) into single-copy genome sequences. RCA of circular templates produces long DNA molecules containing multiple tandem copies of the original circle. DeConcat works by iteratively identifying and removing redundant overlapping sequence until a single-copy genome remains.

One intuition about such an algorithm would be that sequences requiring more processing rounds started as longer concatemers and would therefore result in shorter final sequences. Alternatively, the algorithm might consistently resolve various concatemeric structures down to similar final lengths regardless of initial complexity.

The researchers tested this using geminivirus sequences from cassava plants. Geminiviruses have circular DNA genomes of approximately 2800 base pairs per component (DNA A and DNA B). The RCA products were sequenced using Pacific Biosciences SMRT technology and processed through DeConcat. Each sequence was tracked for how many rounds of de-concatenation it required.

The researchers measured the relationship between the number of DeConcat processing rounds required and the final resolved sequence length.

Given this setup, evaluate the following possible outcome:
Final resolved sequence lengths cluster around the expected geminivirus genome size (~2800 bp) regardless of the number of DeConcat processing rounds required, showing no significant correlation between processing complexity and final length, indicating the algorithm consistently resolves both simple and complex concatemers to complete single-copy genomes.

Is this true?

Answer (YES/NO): YES